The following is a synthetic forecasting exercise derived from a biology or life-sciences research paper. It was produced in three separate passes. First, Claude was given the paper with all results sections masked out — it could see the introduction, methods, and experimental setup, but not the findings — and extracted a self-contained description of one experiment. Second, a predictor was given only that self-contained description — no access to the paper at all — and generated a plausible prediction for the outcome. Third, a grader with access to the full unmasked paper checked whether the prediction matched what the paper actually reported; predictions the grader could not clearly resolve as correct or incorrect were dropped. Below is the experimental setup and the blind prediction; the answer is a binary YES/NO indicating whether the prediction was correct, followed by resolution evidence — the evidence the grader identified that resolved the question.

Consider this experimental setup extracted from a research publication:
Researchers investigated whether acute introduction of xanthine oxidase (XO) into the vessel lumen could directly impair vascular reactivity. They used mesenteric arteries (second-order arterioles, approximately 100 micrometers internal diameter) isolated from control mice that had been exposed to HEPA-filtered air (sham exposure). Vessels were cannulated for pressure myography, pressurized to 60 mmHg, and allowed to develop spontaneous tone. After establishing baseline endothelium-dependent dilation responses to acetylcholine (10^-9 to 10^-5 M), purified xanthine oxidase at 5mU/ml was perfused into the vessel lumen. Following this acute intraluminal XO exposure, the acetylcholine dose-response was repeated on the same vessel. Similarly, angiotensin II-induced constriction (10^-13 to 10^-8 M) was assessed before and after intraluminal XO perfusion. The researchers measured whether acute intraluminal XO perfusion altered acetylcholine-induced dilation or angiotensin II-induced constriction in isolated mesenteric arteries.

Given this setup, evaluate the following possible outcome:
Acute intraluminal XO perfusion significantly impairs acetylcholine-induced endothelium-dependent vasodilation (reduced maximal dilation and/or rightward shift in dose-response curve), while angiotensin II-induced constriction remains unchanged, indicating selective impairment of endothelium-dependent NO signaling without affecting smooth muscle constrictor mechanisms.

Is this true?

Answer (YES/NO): NO